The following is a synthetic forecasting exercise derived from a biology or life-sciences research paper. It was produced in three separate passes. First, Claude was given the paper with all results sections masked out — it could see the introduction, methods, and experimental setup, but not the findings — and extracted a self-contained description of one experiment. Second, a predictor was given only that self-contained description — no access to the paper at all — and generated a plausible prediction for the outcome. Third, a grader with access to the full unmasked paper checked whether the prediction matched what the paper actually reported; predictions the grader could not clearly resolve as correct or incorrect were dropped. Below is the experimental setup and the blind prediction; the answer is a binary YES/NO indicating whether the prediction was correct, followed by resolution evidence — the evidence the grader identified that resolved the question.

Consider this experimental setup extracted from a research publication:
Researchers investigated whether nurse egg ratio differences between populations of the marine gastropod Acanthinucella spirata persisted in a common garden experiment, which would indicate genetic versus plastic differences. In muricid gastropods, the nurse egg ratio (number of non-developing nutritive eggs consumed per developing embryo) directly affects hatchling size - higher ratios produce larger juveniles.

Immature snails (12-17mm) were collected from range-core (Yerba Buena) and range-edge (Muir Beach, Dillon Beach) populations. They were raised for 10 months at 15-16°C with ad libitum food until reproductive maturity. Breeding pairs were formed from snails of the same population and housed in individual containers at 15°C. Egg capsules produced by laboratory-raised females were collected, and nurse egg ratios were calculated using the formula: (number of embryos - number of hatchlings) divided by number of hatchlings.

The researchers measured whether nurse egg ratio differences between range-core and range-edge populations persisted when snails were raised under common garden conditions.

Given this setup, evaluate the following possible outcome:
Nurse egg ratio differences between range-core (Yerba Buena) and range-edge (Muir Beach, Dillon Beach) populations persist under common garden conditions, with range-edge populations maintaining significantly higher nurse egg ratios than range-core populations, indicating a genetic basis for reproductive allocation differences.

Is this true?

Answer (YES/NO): NO